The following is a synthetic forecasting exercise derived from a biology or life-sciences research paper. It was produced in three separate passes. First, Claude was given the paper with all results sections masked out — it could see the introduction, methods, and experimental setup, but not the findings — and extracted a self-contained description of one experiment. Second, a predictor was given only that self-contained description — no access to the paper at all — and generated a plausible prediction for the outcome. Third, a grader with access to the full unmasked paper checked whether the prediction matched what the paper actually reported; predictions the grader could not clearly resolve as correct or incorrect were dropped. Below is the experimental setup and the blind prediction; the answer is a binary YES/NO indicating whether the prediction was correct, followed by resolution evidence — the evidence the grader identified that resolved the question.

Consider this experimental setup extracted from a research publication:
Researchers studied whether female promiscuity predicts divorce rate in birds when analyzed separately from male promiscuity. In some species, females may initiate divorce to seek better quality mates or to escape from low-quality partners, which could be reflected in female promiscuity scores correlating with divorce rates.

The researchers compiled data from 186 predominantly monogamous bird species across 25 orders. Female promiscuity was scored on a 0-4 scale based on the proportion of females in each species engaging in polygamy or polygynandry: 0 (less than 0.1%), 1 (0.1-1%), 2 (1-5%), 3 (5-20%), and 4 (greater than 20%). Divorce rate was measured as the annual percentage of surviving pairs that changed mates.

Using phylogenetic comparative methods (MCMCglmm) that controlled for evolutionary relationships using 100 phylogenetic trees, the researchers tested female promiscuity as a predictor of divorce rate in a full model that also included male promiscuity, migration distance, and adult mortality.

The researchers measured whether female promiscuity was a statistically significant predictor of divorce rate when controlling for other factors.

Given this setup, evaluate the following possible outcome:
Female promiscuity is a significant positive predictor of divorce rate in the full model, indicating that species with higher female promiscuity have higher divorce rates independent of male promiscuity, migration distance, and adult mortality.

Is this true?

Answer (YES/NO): NO